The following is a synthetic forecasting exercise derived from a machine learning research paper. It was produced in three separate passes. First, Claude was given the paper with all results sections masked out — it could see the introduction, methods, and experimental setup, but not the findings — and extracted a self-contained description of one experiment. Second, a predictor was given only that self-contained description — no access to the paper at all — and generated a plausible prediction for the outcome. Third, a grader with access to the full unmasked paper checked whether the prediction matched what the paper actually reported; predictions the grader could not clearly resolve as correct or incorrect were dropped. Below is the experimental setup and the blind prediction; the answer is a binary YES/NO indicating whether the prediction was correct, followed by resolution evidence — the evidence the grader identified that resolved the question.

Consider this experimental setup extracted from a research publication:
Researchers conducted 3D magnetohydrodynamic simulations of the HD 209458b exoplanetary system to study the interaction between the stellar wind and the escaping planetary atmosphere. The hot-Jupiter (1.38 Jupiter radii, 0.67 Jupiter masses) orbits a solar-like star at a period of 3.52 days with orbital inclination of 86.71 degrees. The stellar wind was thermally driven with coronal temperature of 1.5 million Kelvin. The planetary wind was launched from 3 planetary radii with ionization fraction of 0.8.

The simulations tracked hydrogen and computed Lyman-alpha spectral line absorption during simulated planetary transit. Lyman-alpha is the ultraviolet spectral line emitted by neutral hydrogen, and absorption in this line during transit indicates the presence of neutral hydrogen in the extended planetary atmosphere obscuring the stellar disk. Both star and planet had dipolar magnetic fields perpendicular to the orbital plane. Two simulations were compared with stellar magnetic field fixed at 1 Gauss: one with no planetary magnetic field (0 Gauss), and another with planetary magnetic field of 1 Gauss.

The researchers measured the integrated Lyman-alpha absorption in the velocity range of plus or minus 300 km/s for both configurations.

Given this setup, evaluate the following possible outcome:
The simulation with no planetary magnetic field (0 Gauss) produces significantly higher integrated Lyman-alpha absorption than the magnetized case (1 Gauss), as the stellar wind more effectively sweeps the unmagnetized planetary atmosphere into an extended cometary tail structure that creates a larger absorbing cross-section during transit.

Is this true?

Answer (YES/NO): NO